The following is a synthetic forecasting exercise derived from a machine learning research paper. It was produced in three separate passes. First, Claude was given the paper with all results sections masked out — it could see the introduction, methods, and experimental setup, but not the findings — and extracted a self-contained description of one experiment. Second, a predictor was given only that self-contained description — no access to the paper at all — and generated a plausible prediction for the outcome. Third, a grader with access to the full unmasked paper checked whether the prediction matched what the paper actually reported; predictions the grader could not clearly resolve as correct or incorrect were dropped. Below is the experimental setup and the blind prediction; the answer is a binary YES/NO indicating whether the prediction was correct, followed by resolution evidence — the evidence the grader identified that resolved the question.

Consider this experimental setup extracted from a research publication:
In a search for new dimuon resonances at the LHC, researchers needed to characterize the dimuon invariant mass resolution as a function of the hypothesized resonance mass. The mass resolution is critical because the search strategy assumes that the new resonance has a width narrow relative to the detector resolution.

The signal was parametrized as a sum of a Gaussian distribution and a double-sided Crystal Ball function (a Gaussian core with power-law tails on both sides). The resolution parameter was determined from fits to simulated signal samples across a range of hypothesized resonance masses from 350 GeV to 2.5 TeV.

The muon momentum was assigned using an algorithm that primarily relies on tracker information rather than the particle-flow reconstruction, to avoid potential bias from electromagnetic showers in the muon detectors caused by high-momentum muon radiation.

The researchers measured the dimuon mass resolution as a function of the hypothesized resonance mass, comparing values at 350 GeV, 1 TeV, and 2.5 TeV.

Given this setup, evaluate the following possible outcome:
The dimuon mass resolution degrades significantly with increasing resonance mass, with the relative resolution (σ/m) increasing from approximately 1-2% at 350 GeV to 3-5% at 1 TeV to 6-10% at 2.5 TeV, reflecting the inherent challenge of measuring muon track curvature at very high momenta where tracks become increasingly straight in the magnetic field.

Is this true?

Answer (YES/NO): NO